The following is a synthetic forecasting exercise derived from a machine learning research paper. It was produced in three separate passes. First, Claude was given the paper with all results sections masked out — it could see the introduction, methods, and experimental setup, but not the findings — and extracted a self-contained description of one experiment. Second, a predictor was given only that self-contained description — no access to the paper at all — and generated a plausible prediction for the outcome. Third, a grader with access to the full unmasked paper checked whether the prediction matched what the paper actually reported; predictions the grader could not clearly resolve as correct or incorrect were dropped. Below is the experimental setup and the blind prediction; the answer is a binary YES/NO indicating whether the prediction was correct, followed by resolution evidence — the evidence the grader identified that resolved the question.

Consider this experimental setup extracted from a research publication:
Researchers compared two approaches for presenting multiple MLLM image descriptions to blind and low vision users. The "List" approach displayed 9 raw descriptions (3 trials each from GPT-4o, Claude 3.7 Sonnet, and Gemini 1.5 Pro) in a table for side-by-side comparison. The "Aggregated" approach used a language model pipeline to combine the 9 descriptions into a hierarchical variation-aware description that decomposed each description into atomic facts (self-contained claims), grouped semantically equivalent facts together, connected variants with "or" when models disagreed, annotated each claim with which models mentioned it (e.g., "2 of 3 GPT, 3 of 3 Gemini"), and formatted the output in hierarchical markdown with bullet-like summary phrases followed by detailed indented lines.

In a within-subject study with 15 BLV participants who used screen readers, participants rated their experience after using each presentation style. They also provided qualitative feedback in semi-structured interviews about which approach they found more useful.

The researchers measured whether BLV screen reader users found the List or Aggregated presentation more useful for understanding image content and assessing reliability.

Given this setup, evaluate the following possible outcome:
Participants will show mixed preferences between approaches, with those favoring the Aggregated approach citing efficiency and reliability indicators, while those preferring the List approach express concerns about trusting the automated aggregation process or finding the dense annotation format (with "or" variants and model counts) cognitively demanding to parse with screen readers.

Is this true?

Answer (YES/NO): NO